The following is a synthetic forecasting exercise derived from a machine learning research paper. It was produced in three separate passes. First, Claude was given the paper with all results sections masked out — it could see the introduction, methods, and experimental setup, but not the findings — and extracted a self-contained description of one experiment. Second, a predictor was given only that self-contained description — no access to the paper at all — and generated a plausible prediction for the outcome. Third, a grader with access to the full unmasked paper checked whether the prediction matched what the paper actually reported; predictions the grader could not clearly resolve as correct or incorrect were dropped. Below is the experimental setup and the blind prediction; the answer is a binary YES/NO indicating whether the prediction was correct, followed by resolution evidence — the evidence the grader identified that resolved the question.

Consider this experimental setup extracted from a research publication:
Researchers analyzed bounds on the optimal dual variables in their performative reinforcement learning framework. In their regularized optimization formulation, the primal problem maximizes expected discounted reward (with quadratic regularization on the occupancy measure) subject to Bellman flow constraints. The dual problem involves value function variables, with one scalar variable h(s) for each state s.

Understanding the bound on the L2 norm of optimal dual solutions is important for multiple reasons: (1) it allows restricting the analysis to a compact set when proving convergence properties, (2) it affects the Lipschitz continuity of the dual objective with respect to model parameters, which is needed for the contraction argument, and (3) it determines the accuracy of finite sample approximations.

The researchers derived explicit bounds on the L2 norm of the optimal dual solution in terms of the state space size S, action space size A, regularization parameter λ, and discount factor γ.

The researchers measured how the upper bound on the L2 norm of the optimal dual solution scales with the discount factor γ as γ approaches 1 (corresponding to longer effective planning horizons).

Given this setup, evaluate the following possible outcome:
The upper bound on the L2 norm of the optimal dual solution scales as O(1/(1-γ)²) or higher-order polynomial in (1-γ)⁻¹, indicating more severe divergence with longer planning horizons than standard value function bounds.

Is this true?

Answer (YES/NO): YES